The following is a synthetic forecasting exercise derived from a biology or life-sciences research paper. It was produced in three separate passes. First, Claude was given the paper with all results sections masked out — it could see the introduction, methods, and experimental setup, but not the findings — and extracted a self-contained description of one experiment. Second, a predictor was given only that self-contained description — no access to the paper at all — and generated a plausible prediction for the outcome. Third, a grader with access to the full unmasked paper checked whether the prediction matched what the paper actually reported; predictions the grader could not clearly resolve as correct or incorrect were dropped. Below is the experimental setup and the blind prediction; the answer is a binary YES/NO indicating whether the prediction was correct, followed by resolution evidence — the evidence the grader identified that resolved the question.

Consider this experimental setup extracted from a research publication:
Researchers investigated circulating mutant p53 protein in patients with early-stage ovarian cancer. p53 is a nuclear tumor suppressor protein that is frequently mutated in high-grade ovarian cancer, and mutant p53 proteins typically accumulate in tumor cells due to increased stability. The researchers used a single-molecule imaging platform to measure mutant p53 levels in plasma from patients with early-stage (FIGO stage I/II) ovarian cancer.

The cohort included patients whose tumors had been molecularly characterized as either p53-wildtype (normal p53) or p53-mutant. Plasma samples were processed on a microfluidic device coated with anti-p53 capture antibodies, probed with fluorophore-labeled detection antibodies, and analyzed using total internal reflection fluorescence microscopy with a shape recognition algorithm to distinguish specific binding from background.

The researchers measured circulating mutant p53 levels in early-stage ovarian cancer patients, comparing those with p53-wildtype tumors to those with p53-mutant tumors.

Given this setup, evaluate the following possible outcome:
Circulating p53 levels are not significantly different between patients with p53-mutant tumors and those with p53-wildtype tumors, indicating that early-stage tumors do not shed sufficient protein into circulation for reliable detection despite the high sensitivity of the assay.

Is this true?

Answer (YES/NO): NO